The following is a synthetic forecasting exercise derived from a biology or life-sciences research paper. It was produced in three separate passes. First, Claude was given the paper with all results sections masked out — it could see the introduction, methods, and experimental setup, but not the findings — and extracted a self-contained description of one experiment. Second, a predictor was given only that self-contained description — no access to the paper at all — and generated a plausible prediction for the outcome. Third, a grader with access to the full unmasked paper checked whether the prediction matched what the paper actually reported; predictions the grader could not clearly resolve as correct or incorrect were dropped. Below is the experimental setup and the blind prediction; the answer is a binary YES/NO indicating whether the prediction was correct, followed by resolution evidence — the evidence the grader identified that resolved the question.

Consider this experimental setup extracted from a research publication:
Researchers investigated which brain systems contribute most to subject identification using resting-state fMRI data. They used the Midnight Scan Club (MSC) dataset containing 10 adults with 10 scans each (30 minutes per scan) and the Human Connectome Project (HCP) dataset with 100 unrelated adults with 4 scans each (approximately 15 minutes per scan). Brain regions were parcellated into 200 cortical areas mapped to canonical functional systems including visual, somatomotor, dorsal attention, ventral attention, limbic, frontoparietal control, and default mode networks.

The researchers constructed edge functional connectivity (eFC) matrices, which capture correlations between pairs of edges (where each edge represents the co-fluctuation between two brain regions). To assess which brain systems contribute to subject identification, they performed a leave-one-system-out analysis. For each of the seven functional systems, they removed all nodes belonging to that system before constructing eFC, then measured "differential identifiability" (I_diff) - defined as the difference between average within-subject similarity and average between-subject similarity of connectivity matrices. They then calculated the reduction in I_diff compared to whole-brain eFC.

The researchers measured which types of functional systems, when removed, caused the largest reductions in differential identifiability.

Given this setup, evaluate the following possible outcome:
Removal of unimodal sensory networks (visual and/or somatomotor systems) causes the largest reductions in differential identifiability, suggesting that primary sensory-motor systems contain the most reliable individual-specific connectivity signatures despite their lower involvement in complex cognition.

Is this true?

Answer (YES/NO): NO